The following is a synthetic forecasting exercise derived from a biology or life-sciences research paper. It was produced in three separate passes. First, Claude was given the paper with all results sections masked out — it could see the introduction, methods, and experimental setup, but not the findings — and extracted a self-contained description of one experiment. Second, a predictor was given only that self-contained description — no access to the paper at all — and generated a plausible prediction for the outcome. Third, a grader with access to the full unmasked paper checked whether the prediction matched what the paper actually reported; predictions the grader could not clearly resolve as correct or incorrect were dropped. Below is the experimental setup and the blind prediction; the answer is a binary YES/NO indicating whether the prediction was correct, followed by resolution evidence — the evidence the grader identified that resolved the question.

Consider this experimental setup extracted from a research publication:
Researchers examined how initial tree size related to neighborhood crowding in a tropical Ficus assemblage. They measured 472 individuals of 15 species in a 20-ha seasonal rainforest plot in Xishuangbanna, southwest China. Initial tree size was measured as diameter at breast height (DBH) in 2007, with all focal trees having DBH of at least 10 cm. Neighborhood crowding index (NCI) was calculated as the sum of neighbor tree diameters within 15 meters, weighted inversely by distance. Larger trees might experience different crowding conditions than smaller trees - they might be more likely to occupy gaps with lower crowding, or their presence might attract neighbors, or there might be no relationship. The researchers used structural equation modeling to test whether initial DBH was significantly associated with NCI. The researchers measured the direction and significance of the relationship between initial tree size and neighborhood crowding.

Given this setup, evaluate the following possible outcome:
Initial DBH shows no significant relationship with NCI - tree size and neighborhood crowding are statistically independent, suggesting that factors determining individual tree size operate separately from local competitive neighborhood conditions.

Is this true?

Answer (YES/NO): NO